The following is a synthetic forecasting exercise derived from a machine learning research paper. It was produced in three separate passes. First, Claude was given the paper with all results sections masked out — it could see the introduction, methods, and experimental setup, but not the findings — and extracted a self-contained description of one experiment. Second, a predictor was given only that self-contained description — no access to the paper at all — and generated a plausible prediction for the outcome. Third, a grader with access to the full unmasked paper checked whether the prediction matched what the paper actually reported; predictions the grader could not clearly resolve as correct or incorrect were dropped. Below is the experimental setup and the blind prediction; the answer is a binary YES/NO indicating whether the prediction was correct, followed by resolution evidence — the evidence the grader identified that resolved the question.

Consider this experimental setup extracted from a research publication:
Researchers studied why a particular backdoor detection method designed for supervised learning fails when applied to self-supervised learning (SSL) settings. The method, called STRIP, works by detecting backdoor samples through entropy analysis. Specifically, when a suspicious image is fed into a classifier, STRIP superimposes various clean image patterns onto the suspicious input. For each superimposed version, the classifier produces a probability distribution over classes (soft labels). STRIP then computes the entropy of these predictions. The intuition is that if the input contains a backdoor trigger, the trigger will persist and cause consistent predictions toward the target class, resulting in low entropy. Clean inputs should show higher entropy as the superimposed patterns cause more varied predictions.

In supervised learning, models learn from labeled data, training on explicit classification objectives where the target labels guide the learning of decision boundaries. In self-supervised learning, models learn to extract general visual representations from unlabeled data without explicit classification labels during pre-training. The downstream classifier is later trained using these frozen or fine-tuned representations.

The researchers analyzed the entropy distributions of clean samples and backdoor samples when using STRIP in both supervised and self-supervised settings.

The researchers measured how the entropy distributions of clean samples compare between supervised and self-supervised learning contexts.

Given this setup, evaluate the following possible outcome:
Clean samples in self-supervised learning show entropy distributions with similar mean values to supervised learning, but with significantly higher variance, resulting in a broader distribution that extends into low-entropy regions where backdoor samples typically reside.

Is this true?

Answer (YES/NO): NO